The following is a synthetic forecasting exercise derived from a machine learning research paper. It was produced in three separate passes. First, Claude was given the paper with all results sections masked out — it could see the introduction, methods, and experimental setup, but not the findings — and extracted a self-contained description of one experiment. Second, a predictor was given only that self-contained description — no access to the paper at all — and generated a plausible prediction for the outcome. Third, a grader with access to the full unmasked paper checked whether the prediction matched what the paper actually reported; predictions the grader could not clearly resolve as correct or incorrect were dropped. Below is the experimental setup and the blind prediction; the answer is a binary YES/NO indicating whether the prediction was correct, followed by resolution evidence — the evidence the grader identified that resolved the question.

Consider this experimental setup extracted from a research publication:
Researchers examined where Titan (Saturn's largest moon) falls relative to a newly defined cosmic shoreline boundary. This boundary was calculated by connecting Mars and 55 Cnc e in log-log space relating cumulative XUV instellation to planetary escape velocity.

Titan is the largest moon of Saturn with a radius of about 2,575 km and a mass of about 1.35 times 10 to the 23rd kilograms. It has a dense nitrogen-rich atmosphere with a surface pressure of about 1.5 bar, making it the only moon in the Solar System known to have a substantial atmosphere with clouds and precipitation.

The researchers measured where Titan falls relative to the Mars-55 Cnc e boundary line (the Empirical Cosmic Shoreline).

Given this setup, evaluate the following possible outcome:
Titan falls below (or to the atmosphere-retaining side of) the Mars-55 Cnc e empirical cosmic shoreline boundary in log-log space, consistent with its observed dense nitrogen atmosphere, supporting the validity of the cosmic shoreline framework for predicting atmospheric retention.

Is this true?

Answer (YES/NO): NO